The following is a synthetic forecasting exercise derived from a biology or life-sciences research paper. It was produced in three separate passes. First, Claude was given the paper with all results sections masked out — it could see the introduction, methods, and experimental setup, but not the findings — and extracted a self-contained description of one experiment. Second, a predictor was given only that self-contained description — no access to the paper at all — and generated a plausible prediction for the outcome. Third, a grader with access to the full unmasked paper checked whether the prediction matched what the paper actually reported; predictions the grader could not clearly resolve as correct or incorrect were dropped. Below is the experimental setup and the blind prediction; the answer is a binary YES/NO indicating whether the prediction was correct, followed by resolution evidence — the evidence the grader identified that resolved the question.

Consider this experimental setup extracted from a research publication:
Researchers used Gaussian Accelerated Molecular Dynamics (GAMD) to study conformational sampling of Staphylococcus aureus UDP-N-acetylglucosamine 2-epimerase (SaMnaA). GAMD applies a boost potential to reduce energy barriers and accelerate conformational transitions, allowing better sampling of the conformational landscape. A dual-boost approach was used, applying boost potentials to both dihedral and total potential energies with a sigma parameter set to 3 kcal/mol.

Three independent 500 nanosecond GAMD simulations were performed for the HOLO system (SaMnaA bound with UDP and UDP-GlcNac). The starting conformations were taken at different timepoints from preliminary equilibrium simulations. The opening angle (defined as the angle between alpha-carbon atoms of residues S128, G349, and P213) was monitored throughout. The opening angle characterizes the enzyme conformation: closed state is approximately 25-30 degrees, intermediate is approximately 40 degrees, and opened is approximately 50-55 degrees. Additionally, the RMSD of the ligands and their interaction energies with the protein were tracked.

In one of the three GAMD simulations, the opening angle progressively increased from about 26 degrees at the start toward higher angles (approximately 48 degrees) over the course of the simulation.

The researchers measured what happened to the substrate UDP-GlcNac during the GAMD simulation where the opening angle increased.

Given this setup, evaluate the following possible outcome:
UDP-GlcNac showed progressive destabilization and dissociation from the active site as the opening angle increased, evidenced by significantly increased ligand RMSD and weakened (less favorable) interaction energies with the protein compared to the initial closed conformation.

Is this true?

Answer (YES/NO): YES